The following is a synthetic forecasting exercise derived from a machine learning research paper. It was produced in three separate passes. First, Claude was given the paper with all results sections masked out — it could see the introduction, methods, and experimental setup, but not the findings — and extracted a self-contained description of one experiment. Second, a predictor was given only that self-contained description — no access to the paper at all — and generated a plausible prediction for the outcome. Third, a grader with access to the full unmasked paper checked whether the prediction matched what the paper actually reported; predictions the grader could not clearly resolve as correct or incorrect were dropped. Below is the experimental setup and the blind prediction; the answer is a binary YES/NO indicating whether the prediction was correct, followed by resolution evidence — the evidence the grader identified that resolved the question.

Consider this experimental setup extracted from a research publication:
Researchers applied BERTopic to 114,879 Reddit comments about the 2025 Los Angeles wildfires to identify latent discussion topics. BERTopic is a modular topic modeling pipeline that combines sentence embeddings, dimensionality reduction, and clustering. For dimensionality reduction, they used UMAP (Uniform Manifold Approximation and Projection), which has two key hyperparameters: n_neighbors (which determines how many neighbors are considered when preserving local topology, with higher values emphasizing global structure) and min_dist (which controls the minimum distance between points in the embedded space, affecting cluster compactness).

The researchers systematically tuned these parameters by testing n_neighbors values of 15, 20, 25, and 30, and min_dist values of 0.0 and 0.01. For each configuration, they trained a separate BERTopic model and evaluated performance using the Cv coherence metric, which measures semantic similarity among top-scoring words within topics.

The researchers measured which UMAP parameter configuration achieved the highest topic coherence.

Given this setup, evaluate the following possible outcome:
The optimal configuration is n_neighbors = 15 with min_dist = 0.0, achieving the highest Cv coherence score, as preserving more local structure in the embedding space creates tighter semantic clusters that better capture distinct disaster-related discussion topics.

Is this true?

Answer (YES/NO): NO